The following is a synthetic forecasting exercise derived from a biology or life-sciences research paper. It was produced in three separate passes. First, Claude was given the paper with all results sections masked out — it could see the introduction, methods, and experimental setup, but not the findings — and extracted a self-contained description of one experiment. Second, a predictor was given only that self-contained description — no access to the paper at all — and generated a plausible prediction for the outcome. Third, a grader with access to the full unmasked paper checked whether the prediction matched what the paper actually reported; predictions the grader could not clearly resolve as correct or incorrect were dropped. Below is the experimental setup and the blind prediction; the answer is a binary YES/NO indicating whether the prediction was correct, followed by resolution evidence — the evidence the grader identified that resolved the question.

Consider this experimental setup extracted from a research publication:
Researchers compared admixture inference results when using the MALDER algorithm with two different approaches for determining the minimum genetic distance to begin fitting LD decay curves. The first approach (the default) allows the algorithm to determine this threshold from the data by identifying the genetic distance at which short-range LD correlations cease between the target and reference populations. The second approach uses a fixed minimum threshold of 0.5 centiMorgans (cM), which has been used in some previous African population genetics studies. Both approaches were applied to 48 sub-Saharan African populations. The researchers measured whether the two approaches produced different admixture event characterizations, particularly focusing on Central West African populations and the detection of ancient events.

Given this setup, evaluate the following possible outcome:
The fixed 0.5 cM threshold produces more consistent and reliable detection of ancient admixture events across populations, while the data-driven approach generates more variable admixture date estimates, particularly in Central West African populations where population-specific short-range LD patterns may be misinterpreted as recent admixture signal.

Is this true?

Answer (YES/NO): NO